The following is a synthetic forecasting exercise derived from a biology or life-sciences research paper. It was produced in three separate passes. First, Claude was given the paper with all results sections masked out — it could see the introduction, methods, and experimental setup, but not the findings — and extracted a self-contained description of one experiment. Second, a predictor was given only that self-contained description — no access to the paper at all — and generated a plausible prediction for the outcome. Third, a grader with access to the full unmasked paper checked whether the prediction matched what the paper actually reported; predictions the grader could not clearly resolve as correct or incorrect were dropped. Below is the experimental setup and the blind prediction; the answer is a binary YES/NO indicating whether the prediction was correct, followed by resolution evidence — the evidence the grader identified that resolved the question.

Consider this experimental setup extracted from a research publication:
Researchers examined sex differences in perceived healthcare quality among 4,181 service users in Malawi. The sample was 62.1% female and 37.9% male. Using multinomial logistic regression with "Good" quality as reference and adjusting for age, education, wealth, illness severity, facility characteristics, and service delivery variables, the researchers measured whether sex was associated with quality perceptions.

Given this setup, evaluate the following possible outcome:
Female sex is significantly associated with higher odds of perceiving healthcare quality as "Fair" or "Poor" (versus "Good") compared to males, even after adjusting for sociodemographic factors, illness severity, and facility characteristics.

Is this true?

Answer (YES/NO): NO